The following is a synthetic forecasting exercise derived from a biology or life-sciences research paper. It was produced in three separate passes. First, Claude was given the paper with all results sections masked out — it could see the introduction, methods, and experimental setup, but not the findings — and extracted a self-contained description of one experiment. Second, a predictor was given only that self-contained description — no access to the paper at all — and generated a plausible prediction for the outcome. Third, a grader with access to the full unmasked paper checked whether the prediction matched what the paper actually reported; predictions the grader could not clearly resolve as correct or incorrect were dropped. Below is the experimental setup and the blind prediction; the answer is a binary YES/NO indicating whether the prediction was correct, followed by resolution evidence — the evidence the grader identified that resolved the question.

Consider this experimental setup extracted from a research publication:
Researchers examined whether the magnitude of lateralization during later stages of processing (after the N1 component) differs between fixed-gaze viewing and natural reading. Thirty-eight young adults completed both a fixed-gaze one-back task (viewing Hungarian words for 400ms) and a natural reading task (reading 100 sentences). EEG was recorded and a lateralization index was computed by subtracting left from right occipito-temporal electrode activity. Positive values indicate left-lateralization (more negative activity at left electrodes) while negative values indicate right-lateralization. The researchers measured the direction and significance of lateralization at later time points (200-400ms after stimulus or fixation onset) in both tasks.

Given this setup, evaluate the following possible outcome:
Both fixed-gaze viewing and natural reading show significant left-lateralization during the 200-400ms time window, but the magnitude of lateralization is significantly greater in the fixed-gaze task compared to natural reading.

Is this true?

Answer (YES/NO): NO